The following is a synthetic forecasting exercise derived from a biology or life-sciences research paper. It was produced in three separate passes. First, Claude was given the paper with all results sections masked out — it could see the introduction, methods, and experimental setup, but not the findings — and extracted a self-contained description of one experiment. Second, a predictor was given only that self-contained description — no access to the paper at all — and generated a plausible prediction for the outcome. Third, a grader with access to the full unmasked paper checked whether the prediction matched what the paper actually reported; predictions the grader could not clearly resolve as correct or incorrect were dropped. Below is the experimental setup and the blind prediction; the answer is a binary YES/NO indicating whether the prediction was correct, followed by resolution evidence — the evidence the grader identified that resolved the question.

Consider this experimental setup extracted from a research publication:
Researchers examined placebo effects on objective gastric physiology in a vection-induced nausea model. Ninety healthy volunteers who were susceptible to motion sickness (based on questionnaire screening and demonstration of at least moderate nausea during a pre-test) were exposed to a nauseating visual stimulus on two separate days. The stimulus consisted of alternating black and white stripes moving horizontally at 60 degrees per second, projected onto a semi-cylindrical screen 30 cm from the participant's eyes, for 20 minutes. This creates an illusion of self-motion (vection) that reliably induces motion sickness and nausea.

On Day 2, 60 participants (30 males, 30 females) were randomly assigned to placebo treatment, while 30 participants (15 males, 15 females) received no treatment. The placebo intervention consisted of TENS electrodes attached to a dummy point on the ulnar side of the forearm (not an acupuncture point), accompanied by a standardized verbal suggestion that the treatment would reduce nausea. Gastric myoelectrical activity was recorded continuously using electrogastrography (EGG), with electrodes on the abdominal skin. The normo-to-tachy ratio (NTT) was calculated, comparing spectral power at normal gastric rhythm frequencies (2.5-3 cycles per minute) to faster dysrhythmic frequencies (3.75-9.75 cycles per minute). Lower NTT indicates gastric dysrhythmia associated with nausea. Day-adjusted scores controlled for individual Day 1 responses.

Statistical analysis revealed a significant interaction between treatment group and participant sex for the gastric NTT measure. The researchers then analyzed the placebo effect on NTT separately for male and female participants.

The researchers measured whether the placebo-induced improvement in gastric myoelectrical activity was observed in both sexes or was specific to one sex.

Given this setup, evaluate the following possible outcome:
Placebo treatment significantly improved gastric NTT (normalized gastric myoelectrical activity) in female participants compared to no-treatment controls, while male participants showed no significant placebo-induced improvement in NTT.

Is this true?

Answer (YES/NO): YES